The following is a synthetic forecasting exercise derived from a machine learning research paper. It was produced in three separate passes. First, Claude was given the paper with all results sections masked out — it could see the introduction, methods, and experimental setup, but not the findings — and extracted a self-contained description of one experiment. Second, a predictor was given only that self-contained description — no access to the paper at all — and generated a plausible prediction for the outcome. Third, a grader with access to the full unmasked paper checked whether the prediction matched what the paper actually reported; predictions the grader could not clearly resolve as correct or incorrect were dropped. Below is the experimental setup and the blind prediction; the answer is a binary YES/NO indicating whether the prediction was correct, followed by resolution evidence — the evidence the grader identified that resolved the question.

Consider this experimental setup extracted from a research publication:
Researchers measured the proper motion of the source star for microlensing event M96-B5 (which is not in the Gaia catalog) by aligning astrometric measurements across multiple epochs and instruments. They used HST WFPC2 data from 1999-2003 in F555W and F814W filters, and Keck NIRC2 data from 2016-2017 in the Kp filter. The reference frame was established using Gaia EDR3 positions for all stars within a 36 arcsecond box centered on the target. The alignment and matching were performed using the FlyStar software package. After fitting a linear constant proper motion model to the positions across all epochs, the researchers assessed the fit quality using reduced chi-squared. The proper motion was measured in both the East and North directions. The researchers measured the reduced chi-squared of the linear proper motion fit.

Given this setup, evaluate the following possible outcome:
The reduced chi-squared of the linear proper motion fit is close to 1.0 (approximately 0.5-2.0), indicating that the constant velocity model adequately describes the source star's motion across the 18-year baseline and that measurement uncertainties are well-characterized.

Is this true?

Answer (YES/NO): YES